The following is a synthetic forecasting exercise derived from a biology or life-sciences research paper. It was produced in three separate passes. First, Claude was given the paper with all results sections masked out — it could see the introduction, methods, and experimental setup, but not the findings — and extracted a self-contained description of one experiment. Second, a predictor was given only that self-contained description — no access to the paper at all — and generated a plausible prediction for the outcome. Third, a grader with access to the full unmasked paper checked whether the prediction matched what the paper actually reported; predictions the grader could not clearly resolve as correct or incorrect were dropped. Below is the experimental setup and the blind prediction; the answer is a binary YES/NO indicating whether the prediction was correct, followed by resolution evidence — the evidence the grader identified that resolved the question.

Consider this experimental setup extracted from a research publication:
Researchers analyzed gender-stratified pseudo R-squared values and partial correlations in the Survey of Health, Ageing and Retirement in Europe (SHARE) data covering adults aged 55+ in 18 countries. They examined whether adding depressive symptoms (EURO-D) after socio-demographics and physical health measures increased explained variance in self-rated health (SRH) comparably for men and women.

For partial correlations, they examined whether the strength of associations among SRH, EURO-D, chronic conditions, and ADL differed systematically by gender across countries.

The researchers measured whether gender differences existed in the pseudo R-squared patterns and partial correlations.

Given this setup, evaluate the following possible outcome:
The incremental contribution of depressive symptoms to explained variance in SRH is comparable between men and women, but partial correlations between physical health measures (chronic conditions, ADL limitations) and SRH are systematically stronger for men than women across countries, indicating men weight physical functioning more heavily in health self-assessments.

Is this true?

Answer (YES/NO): NO